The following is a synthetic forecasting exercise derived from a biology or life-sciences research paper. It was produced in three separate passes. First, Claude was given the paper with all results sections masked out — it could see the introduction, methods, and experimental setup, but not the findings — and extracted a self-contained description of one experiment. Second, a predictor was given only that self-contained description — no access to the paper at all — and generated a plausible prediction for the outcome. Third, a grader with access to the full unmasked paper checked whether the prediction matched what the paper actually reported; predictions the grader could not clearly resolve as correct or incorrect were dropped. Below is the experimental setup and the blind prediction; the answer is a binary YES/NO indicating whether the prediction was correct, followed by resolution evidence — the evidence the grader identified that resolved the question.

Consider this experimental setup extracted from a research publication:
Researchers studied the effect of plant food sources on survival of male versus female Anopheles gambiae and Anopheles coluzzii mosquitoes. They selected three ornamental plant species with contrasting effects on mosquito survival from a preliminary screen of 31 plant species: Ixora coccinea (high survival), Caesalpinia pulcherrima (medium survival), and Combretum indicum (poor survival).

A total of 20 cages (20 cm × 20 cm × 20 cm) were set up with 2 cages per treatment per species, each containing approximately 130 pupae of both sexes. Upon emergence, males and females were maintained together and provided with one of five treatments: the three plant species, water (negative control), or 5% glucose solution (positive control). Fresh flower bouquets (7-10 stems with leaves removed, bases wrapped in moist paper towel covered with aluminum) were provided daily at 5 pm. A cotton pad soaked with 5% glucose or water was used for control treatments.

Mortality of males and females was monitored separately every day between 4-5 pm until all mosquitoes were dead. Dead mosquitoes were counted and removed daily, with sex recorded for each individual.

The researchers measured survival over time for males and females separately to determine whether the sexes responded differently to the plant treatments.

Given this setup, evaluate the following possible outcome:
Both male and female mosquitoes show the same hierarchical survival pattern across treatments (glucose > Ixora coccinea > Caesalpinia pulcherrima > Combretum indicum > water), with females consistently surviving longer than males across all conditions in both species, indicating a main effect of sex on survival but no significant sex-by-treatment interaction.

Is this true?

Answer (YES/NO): NO